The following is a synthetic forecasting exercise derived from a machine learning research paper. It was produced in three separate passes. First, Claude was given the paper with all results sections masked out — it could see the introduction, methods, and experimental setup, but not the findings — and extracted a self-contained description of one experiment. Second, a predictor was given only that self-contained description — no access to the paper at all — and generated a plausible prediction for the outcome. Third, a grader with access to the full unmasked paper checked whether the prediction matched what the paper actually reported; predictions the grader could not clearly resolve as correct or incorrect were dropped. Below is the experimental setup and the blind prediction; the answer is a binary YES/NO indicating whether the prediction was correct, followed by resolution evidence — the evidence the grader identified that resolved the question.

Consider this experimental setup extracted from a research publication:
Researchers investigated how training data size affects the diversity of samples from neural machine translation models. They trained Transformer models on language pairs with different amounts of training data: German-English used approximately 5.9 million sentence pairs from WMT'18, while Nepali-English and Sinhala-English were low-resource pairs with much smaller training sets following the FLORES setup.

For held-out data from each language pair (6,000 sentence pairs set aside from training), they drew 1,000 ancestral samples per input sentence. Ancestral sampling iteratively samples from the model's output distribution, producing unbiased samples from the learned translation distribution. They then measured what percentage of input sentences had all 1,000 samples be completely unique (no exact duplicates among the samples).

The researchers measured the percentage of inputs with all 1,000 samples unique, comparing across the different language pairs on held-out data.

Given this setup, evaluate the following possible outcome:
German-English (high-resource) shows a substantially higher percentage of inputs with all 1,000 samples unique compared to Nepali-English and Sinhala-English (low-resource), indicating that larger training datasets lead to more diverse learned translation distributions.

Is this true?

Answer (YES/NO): YES